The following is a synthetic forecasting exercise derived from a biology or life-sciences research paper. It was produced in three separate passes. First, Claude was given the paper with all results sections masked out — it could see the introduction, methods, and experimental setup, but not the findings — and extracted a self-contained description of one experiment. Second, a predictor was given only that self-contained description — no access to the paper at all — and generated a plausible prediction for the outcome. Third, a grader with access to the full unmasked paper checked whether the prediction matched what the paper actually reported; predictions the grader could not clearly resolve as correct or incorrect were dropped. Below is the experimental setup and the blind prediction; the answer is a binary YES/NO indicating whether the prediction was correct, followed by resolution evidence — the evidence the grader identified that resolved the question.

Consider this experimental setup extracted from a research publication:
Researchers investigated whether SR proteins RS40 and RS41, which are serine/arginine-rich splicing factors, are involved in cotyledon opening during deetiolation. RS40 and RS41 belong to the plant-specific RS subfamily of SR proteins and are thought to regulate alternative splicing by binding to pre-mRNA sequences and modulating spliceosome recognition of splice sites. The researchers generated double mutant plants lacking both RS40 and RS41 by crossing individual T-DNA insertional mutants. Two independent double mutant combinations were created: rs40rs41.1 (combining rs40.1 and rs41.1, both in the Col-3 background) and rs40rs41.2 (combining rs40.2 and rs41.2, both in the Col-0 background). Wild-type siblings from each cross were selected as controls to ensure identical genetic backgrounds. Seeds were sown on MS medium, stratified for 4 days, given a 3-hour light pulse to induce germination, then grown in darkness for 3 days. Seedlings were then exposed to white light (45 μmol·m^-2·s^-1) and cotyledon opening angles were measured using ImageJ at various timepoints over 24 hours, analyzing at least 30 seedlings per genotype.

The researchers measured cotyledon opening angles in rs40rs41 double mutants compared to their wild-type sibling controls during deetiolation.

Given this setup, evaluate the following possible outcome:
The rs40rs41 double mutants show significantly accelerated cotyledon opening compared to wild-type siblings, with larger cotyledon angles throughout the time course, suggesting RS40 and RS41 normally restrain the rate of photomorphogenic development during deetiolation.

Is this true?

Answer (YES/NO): NO